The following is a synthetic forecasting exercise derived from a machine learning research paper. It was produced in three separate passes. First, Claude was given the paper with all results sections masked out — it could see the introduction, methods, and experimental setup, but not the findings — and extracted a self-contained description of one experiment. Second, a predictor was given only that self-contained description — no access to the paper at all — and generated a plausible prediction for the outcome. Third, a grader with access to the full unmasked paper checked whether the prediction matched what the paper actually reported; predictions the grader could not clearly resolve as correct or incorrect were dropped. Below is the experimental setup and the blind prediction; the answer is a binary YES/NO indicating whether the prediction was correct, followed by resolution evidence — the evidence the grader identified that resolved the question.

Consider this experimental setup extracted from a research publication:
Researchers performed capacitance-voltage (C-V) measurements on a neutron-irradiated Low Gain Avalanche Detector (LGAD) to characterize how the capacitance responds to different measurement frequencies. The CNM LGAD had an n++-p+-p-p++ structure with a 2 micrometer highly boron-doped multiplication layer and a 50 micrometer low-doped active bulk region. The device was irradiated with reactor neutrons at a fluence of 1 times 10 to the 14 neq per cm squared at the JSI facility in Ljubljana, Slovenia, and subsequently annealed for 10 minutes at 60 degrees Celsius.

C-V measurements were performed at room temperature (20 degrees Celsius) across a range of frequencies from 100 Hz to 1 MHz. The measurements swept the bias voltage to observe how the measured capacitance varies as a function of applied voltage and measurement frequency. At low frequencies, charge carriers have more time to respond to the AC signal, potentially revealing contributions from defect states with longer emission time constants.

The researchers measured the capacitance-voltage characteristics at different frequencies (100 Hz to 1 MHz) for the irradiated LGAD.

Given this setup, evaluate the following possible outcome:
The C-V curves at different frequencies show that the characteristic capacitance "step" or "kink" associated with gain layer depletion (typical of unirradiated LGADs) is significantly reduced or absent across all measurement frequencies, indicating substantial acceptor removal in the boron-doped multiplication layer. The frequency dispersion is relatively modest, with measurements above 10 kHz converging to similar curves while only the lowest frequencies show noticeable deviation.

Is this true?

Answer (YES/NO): NO